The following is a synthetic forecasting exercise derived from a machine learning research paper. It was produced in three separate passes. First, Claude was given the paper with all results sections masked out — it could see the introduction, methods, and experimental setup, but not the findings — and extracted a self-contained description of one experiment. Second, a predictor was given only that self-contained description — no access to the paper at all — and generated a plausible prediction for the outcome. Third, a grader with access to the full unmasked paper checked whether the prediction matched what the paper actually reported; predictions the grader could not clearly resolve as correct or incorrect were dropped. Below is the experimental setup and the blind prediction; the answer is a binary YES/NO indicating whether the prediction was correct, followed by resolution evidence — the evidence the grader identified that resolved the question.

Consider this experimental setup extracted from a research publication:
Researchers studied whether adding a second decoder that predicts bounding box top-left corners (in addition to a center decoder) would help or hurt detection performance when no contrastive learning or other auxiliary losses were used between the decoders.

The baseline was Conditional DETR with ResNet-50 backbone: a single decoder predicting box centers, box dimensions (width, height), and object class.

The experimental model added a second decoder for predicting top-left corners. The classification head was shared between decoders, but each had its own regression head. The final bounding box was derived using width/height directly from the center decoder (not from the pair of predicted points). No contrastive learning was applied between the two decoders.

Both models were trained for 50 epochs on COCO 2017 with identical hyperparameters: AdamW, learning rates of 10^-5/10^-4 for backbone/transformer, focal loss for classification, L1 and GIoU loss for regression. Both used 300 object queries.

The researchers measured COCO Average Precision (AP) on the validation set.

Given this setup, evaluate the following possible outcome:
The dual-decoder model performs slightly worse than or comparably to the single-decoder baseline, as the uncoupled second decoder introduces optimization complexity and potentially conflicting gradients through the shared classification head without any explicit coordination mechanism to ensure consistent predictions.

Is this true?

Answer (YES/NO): YES